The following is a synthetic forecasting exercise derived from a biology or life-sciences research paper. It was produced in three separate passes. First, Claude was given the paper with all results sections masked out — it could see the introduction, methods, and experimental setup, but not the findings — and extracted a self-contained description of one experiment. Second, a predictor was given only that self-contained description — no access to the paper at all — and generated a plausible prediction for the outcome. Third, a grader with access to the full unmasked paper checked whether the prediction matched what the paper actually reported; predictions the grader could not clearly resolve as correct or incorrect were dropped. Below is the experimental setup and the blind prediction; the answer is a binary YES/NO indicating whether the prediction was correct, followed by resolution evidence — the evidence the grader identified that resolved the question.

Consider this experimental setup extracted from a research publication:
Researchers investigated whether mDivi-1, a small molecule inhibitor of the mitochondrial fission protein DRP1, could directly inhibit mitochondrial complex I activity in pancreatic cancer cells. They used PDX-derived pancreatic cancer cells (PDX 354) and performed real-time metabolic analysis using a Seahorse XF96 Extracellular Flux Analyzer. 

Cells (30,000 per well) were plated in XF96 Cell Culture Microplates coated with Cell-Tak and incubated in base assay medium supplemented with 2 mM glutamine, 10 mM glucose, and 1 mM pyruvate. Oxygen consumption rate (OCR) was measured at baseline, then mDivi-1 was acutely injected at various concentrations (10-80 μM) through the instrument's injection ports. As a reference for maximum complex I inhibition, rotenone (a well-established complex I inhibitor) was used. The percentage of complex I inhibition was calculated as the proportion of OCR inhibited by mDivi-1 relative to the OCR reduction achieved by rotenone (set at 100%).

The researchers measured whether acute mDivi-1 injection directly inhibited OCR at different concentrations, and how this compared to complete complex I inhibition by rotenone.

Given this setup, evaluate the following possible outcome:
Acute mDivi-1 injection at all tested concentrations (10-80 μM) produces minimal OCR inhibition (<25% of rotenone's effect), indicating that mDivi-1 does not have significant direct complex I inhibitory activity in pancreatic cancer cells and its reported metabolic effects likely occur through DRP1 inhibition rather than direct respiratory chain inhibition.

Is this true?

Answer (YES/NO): YES